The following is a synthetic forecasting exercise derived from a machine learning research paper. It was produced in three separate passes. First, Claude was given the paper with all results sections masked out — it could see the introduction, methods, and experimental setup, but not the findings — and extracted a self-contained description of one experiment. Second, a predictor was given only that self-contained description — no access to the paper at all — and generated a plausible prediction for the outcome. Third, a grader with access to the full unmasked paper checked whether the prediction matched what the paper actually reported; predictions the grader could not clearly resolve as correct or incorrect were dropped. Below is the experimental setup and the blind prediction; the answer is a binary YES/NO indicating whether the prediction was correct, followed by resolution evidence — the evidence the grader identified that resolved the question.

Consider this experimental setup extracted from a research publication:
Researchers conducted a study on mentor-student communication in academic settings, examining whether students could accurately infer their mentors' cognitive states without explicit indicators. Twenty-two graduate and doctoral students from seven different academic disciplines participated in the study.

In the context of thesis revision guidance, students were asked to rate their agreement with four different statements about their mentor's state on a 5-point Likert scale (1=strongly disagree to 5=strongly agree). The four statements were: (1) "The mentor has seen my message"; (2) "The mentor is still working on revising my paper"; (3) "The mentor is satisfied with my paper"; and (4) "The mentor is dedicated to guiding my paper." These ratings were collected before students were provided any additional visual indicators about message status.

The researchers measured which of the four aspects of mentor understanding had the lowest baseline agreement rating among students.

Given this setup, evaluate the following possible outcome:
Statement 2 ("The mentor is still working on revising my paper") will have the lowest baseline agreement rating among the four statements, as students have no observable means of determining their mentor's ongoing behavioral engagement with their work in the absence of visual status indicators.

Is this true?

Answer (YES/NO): NO